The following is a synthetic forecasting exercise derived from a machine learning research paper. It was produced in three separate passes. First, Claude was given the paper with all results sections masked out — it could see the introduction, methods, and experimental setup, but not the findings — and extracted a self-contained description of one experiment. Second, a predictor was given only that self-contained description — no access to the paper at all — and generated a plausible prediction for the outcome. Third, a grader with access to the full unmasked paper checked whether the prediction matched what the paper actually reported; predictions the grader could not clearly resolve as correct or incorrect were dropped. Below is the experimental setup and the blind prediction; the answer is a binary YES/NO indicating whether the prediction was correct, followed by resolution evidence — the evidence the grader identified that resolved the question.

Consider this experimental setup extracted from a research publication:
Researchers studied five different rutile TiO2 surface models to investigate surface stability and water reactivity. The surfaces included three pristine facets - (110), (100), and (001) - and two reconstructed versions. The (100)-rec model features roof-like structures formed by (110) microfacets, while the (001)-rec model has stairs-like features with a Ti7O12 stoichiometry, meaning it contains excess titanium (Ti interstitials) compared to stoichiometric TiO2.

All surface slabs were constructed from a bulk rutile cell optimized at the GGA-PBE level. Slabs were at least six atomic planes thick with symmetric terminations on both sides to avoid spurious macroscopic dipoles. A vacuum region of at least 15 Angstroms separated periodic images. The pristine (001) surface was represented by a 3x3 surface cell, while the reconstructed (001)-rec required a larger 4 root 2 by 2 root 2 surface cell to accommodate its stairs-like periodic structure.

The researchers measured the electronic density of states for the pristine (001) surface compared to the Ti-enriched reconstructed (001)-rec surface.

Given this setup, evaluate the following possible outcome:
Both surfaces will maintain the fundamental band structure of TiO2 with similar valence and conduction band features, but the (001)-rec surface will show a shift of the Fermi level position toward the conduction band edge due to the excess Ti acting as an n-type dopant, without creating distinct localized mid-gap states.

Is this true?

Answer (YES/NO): NO